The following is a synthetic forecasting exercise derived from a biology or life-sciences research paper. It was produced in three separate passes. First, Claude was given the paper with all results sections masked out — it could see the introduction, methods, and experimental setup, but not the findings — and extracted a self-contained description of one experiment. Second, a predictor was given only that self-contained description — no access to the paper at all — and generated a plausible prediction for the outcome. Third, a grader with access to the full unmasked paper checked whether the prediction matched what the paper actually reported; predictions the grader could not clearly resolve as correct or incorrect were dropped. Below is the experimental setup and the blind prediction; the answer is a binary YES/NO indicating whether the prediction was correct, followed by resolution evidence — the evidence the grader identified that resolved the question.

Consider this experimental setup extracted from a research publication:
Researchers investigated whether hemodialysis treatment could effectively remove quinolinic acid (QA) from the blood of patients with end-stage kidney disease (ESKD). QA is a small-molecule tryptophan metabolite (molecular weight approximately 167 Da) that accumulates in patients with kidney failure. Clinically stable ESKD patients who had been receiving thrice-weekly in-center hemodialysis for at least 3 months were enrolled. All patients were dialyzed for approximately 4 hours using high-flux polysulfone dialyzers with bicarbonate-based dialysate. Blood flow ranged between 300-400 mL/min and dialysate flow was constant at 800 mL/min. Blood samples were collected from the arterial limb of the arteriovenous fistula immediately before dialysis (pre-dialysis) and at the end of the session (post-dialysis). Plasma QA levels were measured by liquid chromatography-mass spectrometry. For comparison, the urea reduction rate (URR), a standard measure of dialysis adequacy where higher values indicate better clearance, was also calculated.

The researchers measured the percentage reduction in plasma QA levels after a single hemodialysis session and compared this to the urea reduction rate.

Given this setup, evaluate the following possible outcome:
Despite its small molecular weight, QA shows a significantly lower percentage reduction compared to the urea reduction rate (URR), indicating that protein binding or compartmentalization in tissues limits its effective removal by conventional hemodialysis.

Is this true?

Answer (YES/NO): NO